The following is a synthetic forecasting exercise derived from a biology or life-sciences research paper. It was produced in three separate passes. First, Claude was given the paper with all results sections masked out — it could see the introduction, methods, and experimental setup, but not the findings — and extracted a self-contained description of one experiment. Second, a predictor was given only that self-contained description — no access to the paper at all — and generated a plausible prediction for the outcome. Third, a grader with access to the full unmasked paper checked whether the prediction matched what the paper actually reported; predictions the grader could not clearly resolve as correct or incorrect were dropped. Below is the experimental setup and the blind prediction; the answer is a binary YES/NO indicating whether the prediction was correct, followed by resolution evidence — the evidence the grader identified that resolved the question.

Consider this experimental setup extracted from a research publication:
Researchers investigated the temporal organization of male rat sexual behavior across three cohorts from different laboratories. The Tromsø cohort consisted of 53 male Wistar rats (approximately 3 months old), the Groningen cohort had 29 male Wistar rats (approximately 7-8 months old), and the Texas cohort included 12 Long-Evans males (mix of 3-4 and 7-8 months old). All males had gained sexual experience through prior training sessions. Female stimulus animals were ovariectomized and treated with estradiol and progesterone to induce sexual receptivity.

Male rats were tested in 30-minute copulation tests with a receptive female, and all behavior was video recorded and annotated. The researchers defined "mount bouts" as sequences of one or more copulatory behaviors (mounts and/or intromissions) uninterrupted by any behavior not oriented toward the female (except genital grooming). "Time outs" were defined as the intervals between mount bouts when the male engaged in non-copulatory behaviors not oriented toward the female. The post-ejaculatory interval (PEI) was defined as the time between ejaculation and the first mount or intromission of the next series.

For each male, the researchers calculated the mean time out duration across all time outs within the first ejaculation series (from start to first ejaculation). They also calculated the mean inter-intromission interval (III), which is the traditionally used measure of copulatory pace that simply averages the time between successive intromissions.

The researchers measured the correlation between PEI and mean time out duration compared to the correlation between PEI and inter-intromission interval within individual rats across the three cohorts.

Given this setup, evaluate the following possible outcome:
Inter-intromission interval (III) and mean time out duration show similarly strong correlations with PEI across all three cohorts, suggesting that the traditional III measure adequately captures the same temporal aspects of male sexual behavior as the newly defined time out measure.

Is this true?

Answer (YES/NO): NO